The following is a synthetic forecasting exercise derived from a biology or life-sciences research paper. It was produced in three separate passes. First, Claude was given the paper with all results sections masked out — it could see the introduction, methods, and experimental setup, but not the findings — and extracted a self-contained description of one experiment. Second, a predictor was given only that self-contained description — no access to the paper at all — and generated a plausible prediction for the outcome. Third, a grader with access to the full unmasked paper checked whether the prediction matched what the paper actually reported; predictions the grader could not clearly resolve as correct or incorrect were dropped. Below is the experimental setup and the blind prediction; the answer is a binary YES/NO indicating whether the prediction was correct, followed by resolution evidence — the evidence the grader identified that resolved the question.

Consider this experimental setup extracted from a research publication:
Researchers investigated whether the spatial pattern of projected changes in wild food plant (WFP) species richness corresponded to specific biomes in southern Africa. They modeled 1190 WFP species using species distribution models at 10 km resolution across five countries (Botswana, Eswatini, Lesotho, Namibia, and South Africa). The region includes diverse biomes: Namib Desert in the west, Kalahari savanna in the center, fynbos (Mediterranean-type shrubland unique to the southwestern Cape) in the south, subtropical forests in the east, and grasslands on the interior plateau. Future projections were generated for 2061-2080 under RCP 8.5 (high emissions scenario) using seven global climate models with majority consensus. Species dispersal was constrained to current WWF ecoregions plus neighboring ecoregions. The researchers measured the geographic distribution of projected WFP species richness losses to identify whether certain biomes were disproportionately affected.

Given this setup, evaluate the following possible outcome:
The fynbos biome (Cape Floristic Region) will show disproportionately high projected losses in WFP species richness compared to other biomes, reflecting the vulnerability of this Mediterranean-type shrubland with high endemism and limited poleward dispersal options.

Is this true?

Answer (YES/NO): NO